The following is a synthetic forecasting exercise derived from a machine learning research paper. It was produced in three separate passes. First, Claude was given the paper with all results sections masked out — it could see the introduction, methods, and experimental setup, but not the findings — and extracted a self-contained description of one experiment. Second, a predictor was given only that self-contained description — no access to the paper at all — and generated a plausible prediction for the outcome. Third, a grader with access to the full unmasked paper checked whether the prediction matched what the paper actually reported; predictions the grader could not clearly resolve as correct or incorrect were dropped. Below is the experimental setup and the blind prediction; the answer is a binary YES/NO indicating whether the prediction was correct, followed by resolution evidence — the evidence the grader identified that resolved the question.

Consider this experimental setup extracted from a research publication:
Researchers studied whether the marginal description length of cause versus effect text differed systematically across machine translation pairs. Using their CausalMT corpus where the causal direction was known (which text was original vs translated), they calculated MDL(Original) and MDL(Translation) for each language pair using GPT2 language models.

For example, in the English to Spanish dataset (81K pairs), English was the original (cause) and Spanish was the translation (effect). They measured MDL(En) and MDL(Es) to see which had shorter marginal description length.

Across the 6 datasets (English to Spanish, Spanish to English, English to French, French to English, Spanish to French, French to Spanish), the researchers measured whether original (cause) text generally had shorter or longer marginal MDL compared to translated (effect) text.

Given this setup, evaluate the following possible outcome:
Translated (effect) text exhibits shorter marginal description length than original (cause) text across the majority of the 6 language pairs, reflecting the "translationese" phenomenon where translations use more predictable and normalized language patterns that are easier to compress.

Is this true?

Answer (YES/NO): YES